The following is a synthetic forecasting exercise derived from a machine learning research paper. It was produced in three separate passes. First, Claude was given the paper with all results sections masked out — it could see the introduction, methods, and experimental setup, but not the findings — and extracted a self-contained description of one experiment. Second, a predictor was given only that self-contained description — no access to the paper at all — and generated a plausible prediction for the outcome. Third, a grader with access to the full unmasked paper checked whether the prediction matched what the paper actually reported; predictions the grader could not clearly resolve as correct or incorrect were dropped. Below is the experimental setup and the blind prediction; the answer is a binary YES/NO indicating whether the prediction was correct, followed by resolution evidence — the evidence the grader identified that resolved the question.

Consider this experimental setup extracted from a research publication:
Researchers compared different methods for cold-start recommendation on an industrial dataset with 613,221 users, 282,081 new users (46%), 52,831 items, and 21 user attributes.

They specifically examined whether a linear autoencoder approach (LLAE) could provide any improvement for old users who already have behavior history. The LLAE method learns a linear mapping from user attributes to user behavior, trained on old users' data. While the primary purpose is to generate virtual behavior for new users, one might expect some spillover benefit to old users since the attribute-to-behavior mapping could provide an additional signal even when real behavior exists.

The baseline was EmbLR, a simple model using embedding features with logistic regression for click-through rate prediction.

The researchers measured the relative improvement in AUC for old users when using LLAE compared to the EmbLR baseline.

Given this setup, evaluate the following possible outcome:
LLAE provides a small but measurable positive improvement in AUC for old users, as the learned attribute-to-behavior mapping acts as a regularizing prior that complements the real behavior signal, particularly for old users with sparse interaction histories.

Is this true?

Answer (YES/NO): YES